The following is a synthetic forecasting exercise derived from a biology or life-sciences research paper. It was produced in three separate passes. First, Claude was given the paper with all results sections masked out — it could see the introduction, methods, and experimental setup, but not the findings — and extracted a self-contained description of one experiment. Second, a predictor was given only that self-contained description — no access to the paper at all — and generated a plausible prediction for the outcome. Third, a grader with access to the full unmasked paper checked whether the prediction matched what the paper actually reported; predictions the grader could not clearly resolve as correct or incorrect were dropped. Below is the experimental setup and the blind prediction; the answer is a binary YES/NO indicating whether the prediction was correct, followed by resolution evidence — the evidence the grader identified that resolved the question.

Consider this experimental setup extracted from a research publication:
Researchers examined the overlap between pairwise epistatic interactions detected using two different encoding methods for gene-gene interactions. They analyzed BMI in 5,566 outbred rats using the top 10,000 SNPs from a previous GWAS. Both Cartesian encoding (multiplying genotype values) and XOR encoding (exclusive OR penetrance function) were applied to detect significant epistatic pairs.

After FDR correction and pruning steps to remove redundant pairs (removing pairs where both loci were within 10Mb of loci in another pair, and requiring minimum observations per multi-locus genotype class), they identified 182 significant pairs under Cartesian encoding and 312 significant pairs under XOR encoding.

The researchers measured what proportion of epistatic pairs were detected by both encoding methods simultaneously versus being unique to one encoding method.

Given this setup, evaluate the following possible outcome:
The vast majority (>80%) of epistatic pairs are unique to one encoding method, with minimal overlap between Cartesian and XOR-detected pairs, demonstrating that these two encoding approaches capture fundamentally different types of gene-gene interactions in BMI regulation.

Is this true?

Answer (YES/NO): YES